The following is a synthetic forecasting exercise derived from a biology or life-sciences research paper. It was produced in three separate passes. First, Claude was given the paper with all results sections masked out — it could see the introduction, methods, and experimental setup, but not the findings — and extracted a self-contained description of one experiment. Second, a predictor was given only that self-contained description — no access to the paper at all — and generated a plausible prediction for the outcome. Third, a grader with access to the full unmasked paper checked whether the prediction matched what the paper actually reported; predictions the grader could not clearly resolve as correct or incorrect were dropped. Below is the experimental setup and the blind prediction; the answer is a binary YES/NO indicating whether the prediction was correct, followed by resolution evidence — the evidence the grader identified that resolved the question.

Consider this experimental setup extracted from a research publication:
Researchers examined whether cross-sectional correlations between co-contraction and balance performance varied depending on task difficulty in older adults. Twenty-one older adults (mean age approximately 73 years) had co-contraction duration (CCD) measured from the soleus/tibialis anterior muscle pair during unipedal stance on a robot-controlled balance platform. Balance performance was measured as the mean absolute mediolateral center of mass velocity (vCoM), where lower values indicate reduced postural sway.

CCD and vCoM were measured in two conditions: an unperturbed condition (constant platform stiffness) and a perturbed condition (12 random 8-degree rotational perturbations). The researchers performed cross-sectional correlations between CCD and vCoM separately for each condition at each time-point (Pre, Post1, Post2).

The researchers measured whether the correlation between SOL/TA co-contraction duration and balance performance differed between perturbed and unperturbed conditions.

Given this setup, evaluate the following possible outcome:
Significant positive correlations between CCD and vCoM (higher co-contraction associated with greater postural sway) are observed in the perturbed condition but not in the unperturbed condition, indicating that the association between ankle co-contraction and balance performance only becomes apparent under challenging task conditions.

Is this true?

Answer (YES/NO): NO